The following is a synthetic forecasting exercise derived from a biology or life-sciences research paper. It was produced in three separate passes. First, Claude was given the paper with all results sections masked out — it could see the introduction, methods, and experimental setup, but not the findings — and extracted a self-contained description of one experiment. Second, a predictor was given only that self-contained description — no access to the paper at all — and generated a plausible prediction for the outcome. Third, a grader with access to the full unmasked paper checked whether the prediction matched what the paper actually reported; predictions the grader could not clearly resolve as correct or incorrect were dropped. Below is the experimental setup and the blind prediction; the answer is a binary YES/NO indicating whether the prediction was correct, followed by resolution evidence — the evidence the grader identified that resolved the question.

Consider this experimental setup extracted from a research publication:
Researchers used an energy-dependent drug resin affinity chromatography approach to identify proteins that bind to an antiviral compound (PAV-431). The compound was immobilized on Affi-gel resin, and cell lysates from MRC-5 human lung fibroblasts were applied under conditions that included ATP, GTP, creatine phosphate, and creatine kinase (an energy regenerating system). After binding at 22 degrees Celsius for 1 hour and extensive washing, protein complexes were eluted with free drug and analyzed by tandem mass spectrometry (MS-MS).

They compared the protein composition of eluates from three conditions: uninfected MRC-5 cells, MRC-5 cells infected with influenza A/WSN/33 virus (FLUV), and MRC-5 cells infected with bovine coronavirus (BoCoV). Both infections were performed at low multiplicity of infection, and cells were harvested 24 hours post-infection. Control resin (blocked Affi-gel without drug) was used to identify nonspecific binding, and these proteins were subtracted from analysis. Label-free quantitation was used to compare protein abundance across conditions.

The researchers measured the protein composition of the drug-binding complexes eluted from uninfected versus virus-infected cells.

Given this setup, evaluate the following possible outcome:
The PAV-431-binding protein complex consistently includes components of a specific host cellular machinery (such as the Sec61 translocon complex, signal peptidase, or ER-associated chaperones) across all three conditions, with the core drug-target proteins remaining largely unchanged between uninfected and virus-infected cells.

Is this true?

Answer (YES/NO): NO